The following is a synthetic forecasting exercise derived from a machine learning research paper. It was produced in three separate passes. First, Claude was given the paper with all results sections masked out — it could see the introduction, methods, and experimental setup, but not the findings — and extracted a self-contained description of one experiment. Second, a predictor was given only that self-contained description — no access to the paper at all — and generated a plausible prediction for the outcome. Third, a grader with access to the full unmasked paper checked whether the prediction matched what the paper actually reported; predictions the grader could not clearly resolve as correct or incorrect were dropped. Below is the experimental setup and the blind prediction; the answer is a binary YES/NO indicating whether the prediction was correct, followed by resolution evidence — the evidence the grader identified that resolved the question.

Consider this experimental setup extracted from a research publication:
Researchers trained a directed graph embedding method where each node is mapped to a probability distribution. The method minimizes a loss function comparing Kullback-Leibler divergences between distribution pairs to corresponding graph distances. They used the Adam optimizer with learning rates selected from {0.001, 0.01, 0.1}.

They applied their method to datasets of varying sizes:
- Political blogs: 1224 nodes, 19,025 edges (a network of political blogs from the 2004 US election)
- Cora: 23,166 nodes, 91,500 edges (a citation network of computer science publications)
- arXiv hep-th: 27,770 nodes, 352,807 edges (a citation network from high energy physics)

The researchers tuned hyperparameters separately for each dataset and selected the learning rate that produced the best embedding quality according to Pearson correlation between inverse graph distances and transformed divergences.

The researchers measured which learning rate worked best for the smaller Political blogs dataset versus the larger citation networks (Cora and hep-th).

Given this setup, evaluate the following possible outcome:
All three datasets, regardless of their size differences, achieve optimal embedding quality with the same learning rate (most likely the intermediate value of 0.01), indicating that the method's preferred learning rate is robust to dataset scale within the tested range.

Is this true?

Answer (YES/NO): NO